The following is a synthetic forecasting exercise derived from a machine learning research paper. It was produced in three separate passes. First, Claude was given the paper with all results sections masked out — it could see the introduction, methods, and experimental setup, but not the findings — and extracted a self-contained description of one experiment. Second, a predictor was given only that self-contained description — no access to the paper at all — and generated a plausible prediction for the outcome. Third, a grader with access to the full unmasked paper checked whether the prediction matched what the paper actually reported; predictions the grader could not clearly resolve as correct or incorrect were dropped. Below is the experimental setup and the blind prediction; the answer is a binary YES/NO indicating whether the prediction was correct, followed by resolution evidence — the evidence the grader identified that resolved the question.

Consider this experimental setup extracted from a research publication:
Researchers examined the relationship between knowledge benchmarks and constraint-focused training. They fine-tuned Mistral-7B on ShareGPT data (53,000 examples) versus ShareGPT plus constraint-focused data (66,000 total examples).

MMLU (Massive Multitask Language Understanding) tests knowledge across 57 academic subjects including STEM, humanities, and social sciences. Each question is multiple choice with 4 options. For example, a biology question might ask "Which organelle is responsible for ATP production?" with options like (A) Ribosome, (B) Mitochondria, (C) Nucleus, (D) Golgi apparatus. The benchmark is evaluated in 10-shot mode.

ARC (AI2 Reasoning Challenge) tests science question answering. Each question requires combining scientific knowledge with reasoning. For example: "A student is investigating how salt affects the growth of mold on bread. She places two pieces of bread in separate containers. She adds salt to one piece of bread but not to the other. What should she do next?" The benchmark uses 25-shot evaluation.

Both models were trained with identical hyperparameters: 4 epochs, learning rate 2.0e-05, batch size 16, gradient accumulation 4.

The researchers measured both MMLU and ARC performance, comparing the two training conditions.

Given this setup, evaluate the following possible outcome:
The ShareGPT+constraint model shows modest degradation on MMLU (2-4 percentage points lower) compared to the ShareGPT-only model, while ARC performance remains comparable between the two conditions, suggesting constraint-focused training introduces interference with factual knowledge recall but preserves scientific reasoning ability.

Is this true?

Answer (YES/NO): NO